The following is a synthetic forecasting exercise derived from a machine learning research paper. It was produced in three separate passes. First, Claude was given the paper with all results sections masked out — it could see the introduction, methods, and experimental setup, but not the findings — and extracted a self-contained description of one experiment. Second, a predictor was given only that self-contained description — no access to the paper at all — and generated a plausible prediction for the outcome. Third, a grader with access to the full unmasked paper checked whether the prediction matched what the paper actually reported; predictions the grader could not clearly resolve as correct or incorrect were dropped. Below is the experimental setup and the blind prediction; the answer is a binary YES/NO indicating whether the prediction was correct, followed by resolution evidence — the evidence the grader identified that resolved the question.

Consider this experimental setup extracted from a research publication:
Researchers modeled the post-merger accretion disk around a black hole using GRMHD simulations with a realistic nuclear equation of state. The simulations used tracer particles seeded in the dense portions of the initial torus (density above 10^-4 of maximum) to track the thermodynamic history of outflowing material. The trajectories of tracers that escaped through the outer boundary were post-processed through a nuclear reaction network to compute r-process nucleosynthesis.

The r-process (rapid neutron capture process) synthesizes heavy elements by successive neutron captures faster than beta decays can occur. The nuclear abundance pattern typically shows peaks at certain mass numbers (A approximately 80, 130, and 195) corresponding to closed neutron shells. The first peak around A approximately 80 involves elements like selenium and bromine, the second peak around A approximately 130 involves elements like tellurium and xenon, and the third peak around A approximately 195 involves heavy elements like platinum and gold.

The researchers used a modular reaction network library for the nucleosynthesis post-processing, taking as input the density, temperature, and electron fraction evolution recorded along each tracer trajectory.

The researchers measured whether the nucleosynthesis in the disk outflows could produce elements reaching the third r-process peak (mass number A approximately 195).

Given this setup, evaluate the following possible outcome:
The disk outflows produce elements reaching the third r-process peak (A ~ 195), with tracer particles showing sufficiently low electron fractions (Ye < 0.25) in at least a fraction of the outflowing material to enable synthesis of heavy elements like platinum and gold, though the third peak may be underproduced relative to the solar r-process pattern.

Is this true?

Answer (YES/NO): NO